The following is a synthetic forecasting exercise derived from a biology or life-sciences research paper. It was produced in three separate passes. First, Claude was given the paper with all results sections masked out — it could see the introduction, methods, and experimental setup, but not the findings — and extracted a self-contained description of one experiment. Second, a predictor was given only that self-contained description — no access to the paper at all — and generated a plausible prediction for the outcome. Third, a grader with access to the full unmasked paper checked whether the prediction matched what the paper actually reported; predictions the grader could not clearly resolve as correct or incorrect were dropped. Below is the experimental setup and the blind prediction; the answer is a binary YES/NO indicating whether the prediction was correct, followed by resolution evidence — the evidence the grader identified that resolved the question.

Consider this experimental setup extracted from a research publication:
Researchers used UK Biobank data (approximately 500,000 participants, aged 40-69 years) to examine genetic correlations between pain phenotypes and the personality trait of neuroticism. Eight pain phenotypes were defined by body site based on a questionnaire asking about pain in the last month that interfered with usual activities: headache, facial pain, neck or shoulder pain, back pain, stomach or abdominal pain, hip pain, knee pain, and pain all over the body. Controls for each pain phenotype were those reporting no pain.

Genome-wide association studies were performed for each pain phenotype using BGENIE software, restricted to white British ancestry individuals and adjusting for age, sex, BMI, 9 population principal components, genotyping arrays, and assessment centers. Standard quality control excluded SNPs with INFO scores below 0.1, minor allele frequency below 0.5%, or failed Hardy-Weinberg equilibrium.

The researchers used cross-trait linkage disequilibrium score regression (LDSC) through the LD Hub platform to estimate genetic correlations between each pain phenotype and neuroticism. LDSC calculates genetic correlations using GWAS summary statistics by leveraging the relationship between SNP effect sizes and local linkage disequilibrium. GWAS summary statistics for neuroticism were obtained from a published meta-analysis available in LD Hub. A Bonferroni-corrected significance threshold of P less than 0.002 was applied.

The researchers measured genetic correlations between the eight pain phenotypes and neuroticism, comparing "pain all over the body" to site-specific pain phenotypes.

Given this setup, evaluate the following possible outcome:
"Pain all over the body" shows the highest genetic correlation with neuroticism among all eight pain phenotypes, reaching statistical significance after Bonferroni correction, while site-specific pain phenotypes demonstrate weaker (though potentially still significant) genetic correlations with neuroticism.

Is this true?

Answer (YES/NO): NO